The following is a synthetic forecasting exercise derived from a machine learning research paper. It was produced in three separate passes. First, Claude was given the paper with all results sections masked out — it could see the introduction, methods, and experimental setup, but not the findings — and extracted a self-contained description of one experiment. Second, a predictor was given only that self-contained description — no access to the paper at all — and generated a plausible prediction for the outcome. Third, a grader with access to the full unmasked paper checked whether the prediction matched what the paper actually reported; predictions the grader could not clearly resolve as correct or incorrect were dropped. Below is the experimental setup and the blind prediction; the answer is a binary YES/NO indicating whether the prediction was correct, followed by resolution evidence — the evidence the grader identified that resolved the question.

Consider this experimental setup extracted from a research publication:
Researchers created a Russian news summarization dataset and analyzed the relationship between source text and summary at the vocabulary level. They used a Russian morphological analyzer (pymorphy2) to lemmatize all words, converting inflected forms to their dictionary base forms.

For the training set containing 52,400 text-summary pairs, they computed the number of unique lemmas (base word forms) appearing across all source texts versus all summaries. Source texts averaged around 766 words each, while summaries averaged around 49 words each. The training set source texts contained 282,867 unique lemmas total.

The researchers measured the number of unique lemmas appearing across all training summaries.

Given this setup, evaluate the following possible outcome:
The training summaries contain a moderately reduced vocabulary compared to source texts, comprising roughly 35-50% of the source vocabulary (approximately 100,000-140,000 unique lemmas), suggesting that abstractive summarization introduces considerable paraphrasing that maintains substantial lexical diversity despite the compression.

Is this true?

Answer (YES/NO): NO